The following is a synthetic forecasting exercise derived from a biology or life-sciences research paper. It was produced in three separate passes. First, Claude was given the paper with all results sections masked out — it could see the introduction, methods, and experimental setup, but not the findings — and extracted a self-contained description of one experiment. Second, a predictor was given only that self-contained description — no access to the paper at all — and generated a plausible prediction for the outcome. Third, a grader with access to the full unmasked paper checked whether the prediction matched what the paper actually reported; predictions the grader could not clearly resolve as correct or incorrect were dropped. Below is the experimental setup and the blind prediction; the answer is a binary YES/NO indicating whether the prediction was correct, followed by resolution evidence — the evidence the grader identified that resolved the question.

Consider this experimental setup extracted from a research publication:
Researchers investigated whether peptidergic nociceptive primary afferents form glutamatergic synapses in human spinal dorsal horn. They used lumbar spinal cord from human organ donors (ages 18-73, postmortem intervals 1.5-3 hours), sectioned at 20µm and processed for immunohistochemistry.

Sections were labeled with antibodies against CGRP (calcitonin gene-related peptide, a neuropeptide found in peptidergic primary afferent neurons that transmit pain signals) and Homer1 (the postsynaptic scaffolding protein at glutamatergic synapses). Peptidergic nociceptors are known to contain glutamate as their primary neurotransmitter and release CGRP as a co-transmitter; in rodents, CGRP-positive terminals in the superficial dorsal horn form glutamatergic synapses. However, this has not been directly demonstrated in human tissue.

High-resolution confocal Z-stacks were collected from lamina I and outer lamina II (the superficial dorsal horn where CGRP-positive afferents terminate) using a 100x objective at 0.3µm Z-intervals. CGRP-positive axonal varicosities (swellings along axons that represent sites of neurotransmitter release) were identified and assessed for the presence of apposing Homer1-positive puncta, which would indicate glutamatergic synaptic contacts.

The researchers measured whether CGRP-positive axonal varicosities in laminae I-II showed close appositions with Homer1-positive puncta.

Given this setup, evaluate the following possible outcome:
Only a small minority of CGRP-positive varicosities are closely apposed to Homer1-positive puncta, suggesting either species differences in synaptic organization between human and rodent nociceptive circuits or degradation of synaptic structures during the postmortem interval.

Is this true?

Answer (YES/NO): NO